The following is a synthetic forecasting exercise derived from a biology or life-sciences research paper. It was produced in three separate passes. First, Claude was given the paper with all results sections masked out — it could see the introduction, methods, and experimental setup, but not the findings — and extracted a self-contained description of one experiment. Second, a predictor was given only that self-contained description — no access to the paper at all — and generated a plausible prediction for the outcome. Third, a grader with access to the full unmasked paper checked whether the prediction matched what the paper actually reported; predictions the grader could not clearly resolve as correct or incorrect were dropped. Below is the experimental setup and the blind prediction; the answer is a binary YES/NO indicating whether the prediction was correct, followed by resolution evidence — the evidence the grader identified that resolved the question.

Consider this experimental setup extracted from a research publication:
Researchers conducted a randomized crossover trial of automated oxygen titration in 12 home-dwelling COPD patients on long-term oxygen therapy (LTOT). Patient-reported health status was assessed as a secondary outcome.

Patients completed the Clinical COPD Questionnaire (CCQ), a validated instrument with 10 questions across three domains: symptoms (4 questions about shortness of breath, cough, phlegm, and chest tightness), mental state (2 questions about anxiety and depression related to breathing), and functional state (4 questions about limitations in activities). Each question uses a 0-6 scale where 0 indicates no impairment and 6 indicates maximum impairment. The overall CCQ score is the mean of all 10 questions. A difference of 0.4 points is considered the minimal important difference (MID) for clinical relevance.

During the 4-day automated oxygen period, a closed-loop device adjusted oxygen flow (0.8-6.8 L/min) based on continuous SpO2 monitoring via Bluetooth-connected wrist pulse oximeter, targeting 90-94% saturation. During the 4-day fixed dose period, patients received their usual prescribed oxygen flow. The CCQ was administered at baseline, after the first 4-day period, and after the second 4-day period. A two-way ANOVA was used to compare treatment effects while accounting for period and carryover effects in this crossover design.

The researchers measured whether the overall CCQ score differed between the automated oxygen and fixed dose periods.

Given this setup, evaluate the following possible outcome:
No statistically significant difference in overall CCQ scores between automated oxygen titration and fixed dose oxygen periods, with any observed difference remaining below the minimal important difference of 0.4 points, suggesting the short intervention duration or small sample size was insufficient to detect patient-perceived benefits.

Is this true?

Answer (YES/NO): NO